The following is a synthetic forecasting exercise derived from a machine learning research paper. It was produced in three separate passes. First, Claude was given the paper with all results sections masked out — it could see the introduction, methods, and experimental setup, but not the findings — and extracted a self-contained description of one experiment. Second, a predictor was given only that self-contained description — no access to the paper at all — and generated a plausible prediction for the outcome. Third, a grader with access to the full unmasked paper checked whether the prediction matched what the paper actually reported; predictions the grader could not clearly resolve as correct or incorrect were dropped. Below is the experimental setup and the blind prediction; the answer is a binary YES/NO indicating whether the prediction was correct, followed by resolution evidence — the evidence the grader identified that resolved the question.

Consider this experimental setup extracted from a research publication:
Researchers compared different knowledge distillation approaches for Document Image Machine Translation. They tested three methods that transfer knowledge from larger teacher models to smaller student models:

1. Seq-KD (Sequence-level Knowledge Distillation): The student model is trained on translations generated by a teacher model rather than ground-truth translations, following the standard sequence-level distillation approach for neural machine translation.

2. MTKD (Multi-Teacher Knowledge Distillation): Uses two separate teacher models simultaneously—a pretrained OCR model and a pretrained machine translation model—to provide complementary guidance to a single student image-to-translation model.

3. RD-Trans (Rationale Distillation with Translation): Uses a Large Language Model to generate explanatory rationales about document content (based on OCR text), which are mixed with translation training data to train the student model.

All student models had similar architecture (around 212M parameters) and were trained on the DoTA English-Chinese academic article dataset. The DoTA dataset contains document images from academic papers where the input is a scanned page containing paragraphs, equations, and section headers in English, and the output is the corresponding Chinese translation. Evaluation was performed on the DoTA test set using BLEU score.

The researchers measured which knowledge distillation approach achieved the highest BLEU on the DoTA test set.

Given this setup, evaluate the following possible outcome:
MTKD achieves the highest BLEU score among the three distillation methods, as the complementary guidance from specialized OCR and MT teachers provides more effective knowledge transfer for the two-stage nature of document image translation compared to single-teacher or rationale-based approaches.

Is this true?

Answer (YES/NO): YES